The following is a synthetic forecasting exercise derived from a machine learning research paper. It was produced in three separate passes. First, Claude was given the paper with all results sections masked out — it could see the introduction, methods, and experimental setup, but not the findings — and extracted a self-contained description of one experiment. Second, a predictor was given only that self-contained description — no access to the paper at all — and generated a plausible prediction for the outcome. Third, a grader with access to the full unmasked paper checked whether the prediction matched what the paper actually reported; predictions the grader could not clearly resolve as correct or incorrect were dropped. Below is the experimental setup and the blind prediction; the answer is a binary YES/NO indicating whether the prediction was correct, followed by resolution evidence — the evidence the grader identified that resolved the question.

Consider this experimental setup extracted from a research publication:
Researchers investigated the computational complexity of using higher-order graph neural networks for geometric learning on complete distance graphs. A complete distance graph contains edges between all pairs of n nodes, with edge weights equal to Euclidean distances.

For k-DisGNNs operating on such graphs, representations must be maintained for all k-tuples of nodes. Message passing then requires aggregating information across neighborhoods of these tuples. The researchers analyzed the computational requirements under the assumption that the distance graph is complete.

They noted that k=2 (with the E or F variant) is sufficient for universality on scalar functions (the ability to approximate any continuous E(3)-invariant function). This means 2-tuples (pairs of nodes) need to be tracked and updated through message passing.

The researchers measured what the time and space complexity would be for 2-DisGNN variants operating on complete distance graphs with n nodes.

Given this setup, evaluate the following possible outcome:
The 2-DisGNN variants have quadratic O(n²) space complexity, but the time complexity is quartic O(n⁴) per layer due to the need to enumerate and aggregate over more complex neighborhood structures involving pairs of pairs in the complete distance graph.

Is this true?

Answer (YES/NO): NO